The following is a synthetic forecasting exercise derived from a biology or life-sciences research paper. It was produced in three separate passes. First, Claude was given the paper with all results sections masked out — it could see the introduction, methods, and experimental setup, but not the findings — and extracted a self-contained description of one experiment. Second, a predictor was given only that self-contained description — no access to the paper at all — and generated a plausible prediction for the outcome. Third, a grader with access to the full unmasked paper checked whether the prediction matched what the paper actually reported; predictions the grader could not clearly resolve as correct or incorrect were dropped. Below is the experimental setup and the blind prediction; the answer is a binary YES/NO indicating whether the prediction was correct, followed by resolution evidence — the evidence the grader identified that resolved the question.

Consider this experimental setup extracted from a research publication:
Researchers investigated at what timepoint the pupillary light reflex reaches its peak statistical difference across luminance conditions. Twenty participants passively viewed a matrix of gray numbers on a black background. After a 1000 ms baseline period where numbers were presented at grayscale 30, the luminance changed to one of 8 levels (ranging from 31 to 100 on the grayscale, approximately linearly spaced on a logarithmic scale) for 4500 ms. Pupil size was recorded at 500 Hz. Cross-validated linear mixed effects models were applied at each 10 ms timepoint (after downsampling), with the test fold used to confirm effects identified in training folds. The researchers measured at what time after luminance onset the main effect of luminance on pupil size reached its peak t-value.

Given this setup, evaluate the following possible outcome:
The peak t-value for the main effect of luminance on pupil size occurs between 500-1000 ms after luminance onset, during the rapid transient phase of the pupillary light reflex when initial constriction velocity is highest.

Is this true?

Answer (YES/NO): NO